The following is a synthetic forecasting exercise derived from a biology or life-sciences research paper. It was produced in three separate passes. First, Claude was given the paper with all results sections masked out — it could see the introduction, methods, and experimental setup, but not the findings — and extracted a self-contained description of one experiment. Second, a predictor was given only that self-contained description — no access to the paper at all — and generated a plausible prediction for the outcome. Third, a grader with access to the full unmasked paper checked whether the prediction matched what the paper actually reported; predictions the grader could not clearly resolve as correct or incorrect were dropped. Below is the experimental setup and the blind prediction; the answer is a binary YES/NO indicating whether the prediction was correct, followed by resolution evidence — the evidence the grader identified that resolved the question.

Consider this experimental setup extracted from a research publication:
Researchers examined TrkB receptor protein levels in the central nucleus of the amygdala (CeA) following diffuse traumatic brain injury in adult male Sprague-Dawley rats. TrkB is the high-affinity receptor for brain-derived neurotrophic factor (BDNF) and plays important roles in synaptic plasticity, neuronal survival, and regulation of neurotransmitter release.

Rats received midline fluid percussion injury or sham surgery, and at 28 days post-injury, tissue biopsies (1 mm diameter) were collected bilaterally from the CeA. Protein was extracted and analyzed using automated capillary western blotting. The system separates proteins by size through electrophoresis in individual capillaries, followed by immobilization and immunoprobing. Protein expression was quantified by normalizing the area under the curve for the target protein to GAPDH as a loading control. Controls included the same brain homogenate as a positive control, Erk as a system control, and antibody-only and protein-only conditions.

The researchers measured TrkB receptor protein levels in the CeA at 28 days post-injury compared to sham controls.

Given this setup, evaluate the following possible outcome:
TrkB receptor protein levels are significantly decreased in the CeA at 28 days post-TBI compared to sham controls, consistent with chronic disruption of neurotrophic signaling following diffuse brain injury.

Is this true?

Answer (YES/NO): YES